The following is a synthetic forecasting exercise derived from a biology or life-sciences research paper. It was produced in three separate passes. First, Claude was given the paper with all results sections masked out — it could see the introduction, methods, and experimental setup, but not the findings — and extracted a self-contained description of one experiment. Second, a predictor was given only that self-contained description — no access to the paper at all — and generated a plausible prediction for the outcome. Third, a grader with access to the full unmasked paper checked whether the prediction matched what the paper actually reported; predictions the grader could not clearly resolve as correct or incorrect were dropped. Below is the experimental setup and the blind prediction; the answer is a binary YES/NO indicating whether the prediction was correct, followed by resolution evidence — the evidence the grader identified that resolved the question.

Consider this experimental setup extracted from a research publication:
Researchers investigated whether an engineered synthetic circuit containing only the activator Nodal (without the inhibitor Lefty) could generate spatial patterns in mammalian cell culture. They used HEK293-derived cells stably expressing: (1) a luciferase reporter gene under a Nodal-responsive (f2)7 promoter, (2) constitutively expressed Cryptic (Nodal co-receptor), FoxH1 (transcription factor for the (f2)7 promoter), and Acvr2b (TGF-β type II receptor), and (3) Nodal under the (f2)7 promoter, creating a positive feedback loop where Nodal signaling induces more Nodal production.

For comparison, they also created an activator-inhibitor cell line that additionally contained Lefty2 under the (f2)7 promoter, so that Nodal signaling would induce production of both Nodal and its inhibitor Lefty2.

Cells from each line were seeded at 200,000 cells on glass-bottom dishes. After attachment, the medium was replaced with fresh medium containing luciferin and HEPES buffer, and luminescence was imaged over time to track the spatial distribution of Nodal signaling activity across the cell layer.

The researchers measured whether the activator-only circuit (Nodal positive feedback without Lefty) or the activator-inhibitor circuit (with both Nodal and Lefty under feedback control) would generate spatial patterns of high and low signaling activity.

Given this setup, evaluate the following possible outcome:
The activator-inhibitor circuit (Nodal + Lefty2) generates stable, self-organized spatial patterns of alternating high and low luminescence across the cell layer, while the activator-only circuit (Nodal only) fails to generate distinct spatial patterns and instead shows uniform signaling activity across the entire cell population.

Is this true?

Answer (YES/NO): YES